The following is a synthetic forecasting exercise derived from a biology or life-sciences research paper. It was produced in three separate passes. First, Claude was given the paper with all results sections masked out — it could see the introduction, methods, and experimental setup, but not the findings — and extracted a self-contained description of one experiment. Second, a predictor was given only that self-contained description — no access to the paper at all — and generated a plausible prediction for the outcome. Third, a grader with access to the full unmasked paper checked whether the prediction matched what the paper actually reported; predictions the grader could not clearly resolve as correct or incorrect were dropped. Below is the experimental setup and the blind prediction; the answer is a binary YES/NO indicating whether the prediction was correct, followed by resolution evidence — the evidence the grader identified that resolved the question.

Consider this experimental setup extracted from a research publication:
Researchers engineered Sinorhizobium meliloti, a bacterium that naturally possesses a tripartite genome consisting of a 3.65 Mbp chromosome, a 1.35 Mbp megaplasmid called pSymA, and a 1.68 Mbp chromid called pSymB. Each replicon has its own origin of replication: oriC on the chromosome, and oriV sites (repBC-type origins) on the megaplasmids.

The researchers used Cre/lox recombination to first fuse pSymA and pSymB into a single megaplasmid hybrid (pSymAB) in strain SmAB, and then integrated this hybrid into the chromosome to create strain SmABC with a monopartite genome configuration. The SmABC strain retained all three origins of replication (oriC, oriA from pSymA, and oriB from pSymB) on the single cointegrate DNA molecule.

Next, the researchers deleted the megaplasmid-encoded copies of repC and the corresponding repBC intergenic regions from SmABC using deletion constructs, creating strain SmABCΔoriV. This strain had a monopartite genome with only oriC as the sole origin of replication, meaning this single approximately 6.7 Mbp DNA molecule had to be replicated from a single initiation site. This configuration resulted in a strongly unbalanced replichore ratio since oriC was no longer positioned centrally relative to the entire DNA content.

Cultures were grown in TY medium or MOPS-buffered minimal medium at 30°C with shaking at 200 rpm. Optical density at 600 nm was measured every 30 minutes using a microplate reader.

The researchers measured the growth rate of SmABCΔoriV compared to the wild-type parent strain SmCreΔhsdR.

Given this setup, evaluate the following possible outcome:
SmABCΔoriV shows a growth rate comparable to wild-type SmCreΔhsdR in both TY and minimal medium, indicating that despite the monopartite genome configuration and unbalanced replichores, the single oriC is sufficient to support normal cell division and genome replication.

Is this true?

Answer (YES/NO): NO